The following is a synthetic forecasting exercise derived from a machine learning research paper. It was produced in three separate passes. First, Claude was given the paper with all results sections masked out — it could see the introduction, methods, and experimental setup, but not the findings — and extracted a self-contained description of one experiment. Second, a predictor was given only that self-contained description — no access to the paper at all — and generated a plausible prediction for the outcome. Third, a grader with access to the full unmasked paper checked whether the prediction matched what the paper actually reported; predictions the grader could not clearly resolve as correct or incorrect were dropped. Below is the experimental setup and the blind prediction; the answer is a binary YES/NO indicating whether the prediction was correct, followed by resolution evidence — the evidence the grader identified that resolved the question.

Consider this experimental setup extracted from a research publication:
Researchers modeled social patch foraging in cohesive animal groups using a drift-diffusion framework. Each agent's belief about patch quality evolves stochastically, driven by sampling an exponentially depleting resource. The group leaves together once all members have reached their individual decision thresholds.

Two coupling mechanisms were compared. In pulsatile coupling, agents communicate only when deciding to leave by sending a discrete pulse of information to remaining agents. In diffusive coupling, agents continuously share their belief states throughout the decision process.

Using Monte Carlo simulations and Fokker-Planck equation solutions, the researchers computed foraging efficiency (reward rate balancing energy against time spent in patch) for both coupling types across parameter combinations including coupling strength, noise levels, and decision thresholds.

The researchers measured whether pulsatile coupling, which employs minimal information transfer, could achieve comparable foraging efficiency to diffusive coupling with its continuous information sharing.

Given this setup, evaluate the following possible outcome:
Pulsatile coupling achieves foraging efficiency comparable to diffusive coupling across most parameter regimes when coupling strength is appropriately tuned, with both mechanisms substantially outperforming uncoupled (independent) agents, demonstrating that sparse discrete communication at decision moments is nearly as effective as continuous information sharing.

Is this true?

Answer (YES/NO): YES